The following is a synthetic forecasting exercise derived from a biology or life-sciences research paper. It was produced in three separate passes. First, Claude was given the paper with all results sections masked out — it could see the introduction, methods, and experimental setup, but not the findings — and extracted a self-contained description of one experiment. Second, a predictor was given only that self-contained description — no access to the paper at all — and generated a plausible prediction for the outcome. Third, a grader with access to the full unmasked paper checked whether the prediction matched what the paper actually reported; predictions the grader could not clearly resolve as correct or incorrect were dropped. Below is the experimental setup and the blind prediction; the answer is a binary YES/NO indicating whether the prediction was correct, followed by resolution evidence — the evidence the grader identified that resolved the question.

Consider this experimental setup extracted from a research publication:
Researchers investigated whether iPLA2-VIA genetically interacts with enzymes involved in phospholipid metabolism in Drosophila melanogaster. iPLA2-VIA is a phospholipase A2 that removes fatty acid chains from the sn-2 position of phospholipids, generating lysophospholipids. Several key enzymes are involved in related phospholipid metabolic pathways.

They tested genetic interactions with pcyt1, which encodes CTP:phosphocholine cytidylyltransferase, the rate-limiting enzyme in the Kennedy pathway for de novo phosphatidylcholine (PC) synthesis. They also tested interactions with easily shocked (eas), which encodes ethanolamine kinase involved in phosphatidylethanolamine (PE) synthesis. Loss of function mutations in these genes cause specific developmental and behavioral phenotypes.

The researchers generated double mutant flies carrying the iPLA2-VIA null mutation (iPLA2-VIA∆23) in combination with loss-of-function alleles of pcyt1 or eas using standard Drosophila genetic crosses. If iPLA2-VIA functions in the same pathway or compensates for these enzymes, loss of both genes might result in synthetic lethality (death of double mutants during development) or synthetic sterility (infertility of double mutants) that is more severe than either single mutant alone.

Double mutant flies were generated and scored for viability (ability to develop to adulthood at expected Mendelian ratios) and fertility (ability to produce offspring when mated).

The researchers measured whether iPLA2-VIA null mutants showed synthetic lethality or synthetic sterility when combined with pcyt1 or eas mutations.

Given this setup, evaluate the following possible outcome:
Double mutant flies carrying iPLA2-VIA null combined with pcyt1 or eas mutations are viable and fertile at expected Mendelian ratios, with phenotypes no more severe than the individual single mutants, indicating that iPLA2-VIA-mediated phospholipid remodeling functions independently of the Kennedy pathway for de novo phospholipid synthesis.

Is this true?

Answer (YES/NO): NO